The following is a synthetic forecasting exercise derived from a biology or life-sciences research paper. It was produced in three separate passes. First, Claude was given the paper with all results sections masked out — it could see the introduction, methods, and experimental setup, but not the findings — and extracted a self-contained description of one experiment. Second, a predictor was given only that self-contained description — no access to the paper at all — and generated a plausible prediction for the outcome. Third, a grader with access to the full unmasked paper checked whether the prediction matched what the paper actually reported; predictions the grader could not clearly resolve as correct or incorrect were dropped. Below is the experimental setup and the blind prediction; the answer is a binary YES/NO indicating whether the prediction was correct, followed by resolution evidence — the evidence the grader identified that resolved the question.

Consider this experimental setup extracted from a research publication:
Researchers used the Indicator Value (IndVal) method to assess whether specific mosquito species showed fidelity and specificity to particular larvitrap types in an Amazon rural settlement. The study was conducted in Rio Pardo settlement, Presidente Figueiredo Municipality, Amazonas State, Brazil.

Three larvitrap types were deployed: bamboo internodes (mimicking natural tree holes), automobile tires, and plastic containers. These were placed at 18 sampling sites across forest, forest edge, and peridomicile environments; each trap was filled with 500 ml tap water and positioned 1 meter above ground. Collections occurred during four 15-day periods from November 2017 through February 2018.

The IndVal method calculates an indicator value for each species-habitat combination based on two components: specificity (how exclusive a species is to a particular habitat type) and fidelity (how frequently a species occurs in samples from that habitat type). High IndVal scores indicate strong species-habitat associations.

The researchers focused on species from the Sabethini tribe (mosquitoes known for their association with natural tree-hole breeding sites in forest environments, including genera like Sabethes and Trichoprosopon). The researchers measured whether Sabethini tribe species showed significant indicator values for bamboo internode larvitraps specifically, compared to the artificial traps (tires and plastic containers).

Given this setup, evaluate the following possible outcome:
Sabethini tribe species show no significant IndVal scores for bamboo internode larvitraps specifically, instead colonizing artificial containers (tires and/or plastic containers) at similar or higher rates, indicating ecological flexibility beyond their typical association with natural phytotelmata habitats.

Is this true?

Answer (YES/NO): NO